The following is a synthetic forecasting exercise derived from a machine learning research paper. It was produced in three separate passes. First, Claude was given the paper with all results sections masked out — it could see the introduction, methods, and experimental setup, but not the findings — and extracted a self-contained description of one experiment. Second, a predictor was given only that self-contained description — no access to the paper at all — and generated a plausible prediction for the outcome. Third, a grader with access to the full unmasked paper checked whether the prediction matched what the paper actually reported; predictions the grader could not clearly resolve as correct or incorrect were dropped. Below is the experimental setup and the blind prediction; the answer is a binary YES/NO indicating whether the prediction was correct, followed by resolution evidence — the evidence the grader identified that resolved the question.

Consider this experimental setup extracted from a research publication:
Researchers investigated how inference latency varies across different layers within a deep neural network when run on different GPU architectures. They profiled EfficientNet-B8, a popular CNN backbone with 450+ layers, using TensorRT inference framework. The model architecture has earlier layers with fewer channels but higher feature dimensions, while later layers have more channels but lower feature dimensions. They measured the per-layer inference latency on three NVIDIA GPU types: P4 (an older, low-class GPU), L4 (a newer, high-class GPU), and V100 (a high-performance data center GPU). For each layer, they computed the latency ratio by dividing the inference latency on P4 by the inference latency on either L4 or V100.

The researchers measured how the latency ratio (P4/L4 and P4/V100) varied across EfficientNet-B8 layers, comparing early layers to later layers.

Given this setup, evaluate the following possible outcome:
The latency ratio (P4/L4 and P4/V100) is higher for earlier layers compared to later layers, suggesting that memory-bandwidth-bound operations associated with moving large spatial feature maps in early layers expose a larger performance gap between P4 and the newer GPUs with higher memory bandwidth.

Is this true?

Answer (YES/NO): NO